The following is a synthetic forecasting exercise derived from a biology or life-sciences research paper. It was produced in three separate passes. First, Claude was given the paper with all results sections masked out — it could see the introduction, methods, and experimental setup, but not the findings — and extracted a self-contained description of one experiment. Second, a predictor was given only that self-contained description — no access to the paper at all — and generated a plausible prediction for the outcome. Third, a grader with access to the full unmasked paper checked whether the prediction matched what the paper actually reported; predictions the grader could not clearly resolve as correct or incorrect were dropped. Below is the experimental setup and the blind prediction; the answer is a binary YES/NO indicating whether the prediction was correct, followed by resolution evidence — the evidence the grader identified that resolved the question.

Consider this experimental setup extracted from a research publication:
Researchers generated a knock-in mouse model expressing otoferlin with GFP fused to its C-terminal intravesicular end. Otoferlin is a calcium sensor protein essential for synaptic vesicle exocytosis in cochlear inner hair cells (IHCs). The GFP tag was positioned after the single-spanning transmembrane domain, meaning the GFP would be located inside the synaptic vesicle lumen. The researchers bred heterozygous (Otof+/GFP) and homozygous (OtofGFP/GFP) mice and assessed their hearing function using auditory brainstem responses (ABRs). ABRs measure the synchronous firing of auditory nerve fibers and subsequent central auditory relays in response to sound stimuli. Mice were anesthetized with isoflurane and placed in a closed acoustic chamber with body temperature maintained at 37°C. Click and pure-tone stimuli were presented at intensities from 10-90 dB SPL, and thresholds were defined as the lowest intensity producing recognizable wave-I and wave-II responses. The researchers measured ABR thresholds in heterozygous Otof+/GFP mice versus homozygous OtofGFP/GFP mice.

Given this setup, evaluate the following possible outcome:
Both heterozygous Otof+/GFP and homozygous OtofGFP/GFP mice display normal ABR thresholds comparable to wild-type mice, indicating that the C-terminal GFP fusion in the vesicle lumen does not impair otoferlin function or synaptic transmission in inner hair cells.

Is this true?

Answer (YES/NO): NO